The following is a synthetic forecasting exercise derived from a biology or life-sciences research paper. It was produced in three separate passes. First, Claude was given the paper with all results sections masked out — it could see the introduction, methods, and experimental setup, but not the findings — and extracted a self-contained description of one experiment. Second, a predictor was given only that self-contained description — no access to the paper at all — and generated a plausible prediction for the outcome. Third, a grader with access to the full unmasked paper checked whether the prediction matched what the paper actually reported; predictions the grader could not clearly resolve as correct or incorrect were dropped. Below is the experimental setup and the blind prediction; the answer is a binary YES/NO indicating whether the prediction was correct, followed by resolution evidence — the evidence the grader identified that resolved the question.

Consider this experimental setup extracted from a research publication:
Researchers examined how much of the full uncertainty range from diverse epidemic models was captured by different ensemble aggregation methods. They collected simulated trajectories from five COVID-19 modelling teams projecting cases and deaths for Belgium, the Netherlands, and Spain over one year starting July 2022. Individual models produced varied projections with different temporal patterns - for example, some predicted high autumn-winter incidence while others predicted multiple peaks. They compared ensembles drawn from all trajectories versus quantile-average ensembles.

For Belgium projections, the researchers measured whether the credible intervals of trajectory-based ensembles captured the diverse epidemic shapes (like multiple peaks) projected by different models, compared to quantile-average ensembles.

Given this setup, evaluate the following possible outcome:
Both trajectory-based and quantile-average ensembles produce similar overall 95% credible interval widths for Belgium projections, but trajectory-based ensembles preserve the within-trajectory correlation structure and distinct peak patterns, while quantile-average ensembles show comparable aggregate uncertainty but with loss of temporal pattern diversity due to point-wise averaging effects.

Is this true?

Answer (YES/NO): NO